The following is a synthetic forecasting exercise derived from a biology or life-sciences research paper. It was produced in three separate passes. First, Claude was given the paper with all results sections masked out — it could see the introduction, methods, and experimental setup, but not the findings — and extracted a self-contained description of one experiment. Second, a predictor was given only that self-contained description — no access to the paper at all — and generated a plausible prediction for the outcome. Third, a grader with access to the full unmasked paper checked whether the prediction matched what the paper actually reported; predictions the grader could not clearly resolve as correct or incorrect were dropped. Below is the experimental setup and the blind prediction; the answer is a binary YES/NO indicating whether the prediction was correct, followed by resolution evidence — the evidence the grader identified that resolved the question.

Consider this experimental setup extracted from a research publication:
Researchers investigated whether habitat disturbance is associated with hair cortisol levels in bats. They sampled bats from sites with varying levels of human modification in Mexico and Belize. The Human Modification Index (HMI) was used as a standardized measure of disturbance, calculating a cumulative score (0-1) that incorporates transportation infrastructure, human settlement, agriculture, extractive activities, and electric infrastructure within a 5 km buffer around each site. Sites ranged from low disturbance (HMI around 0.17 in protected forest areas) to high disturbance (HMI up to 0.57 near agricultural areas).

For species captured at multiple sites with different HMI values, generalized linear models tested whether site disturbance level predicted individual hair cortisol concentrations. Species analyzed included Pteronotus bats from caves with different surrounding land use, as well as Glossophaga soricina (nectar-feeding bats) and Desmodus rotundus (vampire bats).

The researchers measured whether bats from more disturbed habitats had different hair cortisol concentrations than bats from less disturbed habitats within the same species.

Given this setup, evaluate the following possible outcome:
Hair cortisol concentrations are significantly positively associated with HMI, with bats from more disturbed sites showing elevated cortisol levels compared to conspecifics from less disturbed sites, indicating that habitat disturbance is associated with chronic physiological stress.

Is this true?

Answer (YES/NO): NO